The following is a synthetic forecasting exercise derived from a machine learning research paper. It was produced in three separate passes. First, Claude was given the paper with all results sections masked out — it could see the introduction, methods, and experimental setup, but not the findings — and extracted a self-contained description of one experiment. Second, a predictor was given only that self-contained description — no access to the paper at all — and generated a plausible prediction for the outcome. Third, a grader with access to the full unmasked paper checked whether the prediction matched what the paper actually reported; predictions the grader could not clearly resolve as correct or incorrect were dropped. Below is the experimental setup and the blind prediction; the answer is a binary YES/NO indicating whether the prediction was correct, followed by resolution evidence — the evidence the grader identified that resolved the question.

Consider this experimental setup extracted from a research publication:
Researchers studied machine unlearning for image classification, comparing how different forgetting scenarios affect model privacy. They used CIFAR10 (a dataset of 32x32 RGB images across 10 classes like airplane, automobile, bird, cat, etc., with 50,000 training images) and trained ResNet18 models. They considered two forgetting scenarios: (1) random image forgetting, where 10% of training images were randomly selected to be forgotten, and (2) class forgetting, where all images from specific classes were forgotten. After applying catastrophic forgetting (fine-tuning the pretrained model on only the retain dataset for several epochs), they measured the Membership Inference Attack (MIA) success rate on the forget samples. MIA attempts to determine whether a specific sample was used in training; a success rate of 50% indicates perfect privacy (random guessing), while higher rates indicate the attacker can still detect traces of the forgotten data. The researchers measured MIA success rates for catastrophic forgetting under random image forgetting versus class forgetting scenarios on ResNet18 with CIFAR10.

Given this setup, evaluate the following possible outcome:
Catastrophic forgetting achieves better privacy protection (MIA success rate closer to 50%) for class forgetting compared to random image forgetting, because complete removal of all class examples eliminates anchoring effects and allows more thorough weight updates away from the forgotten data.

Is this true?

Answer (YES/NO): NO